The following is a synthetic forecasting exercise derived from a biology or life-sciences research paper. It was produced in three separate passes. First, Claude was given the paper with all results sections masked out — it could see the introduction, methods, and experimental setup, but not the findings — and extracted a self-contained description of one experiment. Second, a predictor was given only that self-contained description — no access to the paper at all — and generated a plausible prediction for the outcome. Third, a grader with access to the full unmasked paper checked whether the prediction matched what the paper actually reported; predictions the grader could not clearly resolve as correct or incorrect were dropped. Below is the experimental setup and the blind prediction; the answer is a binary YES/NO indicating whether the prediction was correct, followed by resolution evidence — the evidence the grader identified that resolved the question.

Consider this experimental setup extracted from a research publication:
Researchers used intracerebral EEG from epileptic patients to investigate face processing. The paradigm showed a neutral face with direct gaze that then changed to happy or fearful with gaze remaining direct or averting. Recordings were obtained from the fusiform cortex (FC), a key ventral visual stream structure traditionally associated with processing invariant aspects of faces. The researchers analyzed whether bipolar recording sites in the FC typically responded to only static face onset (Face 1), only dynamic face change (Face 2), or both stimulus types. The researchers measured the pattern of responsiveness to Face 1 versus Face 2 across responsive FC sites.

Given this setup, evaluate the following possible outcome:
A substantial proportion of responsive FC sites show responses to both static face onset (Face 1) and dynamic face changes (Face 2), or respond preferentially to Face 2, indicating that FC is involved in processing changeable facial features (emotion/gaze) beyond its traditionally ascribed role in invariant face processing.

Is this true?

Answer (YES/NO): YES